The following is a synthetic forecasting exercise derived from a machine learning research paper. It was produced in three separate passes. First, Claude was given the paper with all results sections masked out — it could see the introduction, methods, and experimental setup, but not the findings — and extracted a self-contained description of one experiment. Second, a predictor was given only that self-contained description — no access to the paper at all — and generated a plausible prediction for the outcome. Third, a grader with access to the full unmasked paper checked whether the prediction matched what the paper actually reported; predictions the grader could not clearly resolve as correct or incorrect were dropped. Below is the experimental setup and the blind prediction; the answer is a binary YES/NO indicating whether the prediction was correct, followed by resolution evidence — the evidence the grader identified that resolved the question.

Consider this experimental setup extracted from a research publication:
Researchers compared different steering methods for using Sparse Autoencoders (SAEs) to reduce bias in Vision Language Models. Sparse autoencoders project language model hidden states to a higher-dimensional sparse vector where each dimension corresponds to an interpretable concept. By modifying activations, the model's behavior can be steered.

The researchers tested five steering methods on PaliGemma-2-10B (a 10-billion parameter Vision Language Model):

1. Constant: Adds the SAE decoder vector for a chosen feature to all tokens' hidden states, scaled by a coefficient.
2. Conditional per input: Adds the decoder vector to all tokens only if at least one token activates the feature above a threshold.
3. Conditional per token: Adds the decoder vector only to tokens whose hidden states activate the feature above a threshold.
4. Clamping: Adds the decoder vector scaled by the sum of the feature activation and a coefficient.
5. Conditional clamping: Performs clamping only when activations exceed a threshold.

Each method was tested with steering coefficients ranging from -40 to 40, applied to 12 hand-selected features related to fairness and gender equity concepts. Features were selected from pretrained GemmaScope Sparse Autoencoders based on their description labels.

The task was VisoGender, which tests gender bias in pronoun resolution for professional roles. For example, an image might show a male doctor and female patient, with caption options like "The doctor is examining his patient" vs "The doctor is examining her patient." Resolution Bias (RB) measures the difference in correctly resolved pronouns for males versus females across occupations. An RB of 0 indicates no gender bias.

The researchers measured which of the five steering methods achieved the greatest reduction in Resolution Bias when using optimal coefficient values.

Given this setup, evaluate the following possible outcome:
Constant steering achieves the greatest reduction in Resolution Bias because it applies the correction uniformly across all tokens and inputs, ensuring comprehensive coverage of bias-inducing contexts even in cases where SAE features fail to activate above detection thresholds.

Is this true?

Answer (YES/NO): YES